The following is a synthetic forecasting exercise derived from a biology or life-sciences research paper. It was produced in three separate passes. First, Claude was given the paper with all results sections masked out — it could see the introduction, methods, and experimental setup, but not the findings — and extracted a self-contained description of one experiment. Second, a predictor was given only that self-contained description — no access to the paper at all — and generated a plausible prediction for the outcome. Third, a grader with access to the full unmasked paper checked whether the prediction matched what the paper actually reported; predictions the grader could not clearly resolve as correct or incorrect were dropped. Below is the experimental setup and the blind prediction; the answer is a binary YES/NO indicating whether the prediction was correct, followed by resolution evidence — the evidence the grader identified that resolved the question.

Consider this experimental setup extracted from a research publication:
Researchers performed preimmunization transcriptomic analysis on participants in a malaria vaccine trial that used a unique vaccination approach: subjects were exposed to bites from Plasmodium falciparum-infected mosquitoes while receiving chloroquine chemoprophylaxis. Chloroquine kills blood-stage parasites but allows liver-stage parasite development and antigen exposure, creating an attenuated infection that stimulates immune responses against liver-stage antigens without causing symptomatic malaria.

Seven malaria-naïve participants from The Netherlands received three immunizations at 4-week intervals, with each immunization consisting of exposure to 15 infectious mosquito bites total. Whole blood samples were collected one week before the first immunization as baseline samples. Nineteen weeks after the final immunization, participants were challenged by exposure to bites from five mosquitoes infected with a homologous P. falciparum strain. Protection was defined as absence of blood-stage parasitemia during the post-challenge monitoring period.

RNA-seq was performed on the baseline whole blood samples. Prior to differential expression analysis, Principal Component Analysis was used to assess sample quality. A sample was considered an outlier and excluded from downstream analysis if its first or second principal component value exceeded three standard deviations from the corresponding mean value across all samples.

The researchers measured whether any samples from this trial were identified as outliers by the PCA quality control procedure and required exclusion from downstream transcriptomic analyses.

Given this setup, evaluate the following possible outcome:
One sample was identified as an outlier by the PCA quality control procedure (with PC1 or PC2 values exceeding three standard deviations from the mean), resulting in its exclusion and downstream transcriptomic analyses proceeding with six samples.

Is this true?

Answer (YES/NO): YES